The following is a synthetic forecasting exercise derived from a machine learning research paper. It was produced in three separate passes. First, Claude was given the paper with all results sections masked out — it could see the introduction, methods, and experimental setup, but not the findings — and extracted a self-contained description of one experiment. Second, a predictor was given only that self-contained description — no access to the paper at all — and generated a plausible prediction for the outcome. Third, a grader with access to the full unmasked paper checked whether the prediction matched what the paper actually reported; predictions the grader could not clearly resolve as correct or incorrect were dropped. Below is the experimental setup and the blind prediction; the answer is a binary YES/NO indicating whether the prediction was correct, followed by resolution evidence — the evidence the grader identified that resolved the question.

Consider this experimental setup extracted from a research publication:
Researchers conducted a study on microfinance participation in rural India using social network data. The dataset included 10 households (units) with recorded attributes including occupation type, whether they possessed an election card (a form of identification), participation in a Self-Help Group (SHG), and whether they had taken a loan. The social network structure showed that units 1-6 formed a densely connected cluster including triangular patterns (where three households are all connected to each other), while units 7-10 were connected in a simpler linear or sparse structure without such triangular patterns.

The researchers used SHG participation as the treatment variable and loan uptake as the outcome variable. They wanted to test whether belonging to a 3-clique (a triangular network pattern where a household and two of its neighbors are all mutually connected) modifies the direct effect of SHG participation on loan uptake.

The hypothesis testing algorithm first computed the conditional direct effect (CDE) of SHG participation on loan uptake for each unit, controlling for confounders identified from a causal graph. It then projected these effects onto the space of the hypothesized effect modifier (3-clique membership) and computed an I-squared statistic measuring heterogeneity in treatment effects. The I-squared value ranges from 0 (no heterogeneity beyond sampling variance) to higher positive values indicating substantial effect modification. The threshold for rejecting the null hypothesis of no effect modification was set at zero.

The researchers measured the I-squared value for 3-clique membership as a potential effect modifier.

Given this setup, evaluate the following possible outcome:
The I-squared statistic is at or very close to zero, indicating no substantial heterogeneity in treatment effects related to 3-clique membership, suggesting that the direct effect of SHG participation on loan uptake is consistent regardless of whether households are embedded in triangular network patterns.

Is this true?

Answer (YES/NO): YES